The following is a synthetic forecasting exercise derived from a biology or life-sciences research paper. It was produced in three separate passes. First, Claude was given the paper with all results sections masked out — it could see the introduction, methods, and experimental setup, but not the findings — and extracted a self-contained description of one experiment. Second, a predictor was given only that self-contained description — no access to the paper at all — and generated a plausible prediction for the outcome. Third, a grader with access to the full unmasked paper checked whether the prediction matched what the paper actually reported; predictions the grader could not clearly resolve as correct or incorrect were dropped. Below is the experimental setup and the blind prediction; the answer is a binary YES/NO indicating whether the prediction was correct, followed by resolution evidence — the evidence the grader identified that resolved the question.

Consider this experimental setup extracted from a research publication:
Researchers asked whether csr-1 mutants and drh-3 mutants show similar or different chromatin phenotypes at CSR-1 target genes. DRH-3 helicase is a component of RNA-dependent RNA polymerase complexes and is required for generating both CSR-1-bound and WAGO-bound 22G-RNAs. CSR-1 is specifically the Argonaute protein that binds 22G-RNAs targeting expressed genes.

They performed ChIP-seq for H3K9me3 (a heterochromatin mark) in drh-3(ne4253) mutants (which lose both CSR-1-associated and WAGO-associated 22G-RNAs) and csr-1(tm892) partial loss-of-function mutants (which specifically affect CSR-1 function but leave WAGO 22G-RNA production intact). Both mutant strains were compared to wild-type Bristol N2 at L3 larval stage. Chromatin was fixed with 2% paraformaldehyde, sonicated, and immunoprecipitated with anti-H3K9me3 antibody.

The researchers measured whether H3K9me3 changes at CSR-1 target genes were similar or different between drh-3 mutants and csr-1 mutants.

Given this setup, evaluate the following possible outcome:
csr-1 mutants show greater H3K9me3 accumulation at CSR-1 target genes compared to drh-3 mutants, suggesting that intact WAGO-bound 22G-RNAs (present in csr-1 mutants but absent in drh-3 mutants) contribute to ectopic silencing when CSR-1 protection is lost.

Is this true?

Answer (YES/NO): YES